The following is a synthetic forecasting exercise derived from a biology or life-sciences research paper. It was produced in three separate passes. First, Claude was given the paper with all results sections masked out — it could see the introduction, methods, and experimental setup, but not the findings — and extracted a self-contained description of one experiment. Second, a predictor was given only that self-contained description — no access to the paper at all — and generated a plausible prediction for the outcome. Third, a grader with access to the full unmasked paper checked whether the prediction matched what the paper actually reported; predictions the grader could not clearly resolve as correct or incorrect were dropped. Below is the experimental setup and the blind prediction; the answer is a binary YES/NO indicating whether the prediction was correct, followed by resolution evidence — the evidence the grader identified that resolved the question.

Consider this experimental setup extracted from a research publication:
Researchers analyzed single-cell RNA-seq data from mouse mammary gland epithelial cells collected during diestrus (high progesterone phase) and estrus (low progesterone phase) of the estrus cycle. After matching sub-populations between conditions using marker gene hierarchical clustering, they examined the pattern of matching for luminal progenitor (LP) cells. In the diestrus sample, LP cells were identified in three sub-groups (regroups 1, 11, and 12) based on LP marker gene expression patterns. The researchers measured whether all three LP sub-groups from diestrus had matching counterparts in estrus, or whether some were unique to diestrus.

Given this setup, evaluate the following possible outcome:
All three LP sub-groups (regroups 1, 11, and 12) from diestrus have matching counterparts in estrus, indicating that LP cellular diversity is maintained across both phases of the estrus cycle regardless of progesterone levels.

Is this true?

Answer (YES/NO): NO